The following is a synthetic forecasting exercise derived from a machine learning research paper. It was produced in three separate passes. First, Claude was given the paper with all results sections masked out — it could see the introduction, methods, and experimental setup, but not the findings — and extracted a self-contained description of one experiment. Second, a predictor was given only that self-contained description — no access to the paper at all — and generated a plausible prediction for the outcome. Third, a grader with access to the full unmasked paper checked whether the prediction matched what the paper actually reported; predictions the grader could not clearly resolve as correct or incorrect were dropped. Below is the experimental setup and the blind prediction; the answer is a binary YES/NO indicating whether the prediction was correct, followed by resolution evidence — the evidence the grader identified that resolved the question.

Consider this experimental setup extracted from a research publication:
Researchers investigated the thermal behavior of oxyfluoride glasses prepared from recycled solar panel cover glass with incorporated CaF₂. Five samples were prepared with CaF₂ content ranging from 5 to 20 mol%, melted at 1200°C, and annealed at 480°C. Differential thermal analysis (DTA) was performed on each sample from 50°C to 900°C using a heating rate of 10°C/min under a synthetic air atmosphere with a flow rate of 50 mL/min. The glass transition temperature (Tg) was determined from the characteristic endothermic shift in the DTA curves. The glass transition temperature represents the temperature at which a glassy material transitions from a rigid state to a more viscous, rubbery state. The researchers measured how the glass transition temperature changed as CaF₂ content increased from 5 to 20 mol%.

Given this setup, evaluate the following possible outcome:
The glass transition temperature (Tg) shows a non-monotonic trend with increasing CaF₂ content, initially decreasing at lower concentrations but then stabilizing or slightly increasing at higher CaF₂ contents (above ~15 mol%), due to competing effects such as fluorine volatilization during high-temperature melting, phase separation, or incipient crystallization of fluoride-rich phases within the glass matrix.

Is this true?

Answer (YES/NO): NO